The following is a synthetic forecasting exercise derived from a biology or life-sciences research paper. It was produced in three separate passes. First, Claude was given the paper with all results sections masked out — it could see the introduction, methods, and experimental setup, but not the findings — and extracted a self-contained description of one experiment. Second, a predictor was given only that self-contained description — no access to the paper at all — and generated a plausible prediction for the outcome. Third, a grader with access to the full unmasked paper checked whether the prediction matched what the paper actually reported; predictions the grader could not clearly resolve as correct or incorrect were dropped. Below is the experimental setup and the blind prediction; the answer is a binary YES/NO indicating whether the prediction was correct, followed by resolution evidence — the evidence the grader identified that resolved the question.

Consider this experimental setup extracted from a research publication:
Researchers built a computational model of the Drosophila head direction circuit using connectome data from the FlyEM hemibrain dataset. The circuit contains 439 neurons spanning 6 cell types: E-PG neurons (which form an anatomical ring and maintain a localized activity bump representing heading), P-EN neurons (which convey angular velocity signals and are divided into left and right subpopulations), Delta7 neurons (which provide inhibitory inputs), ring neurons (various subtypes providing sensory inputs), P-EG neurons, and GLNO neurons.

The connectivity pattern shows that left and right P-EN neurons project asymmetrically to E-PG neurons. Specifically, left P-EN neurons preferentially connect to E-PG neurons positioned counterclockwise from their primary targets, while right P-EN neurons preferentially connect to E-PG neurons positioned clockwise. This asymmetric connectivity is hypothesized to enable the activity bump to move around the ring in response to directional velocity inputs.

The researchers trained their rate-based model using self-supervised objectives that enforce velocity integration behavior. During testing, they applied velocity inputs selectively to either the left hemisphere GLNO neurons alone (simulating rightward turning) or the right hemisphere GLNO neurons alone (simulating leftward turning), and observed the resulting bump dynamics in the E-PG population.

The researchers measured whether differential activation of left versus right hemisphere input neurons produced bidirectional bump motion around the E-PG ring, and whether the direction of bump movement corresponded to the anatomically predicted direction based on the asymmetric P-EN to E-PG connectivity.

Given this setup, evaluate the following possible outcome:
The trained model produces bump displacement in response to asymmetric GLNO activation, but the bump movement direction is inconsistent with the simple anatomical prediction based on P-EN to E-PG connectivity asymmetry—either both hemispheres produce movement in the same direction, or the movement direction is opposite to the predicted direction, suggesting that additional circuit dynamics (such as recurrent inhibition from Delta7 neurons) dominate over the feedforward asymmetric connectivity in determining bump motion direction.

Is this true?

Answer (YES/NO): NO